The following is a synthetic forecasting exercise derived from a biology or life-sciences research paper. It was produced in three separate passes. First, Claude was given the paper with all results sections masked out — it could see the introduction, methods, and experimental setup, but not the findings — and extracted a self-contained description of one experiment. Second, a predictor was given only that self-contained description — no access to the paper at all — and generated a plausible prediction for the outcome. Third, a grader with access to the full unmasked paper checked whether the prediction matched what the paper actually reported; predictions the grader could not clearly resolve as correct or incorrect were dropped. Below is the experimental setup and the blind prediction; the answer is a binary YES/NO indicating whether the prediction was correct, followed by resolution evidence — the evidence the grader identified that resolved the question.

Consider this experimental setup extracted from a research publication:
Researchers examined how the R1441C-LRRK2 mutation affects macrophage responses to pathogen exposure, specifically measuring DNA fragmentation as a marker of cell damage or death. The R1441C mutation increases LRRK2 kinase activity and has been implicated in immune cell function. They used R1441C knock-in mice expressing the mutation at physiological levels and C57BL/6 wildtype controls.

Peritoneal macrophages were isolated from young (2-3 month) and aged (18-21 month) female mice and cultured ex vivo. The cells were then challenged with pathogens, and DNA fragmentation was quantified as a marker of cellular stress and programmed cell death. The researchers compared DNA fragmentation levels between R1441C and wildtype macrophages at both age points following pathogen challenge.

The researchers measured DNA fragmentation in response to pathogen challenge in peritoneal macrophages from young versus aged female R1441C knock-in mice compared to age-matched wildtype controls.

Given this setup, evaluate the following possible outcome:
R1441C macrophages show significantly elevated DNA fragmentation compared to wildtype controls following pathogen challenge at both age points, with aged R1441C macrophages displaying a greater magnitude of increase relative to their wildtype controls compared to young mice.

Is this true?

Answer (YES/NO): NO